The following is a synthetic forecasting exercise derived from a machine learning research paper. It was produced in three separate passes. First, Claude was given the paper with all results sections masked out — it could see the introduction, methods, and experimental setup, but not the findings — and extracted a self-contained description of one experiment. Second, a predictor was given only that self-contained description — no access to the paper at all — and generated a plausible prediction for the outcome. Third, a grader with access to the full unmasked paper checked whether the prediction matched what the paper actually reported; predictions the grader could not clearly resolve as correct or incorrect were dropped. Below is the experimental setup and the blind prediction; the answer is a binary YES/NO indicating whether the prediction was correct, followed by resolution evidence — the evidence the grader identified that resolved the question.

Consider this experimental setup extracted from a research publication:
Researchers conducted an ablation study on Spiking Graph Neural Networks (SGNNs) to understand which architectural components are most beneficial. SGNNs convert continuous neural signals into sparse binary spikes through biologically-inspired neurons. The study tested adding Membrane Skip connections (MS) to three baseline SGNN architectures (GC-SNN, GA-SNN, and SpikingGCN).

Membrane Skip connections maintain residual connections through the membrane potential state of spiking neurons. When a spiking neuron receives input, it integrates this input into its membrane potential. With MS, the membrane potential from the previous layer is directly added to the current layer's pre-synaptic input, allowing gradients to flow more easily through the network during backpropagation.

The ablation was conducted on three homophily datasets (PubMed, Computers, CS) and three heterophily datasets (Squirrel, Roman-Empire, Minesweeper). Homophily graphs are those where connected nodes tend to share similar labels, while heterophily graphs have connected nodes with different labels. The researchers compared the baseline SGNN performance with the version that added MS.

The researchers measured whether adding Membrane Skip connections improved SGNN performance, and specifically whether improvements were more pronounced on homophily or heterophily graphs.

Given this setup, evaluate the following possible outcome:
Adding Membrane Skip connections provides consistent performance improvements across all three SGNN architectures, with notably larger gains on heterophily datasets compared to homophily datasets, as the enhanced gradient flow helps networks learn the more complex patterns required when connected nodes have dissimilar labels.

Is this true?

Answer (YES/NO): NO